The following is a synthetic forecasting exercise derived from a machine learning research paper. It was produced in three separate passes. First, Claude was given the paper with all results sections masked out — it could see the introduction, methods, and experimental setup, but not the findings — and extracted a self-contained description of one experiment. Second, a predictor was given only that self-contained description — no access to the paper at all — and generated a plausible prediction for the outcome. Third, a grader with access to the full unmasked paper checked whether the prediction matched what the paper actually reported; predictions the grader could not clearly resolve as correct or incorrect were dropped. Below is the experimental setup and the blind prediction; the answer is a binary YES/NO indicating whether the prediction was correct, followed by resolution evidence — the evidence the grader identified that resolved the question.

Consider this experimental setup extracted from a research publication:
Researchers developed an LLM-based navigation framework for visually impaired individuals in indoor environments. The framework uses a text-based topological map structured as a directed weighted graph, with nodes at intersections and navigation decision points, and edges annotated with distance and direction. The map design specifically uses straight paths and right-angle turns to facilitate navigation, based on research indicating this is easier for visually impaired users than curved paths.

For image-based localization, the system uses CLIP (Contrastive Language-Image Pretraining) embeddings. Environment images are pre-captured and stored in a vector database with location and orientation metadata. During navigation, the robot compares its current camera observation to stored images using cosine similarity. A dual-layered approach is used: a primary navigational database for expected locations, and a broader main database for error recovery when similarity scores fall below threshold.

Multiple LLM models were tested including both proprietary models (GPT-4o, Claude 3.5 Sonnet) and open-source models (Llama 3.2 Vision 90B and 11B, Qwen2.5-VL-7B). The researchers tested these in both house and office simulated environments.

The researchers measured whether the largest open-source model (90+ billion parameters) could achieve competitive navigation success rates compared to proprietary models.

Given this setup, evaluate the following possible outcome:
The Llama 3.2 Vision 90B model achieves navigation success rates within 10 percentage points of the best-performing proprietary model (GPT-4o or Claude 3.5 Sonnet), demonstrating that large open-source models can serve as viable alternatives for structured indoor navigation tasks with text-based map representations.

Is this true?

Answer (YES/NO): NO